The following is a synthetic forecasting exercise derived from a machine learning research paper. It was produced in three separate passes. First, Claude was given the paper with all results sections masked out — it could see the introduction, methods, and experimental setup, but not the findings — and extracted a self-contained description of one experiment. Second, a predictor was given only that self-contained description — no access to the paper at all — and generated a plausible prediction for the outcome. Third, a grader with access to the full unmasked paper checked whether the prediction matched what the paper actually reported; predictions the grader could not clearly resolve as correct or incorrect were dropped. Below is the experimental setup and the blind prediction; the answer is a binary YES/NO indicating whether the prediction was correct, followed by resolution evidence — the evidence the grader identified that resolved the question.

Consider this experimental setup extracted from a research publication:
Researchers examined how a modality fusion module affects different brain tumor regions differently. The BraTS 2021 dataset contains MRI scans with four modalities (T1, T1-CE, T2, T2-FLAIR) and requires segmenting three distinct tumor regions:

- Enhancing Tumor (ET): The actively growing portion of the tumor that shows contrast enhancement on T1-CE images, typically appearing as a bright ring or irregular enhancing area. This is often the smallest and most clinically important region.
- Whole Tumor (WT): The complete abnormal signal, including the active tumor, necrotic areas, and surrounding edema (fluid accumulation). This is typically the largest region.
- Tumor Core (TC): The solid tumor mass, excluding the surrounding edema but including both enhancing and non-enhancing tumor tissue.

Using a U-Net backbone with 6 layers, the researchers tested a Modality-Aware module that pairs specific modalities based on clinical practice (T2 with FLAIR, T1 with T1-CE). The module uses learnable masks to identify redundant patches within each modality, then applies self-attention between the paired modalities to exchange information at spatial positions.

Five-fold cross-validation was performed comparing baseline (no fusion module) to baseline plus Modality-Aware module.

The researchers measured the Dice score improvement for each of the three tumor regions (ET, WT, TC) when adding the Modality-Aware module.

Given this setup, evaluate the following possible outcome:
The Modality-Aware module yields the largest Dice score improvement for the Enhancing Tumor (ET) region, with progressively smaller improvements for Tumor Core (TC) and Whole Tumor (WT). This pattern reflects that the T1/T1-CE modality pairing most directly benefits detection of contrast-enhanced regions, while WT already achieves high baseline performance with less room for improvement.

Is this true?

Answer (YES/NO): YES